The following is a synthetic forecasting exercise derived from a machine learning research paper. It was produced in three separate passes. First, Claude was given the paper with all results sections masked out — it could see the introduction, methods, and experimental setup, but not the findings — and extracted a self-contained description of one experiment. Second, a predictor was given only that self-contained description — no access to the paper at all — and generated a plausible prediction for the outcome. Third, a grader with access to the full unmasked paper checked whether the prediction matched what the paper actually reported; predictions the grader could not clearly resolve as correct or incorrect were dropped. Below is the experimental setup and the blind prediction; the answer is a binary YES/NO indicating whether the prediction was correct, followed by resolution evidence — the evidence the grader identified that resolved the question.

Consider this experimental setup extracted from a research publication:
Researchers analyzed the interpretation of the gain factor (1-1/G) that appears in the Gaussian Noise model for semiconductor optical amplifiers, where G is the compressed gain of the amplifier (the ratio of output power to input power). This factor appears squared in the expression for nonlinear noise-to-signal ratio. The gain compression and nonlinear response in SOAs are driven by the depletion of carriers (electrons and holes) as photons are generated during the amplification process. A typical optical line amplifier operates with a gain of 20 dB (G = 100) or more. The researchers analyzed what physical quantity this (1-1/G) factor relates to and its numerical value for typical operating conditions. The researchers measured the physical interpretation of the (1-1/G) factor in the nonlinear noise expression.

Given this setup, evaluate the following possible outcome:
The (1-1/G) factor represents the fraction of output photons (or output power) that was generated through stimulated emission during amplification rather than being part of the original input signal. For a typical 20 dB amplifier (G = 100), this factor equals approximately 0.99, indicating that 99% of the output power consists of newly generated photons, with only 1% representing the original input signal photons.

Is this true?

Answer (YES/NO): YES